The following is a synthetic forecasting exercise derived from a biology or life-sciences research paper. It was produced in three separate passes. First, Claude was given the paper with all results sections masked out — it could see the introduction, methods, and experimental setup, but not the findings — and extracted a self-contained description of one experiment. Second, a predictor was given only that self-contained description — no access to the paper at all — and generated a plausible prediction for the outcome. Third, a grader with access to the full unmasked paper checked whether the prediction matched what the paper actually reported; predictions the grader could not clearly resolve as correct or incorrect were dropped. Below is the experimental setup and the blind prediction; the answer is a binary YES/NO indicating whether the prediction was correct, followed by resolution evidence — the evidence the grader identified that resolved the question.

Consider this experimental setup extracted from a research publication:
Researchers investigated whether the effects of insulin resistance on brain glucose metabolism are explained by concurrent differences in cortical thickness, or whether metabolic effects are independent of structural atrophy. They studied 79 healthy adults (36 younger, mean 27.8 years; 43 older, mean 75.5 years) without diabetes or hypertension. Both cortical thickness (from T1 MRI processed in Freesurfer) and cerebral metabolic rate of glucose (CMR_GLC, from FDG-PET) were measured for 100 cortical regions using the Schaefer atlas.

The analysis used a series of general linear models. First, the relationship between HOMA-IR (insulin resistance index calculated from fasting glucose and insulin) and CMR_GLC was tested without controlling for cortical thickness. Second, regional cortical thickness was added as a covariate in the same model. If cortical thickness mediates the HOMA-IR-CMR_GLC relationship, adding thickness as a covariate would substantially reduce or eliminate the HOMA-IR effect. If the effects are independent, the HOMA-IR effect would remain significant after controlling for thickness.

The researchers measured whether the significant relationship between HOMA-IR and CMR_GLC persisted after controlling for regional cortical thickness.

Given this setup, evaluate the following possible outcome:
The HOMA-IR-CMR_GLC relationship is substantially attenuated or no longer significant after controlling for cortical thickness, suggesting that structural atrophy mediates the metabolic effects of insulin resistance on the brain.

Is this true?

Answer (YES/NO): NO